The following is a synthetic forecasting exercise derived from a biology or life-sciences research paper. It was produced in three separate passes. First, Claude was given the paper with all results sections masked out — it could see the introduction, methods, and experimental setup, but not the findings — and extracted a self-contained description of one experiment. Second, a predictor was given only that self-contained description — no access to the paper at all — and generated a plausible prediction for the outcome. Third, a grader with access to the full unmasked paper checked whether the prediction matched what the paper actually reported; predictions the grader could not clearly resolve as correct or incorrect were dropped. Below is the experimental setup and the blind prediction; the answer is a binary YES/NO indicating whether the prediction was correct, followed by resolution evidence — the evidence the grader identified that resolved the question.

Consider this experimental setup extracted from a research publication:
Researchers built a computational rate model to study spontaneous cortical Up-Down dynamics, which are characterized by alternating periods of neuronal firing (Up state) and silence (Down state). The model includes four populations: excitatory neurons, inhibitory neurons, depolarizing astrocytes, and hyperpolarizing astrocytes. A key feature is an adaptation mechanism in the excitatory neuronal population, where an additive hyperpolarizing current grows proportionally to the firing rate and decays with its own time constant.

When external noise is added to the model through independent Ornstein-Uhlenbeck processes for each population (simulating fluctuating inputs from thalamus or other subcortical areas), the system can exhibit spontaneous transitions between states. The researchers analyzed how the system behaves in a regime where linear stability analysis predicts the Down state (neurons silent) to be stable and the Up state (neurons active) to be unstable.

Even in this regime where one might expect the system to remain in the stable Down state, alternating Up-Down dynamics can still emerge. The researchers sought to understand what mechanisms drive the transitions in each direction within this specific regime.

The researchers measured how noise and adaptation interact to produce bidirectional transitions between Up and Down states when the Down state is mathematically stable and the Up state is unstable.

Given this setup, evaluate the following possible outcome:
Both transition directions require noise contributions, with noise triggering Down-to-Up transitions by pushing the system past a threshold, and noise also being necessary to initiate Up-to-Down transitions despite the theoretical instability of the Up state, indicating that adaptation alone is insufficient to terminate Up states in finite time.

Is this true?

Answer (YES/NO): NO